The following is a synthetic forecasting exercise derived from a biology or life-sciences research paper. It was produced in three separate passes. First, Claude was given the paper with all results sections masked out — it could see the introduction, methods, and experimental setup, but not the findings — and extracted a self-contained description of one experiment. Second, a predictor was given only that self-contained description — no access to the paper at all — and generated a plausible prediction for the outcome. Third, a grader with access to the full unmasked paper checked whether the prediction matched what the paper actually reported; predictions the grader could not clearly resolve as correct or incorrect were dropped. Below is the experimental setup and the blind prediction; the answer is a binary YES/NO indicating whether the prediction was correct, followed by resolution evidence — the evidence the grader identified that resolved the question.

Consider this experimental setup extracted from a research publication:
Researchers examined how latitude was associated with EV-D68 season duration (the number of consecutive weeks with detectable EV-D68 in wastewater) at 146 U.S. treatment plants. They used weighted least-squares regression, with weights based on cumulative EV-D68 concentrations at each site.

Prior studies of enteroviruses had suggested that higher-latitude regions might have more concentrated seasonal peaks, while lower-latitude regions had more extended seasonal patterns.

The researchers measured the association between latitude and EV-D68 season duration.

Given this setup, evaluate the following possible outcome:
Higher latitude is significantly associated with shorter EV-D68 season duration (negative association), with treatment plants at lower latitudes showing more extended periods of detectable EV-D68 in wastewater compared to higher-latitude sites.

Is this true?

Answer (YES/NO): YES